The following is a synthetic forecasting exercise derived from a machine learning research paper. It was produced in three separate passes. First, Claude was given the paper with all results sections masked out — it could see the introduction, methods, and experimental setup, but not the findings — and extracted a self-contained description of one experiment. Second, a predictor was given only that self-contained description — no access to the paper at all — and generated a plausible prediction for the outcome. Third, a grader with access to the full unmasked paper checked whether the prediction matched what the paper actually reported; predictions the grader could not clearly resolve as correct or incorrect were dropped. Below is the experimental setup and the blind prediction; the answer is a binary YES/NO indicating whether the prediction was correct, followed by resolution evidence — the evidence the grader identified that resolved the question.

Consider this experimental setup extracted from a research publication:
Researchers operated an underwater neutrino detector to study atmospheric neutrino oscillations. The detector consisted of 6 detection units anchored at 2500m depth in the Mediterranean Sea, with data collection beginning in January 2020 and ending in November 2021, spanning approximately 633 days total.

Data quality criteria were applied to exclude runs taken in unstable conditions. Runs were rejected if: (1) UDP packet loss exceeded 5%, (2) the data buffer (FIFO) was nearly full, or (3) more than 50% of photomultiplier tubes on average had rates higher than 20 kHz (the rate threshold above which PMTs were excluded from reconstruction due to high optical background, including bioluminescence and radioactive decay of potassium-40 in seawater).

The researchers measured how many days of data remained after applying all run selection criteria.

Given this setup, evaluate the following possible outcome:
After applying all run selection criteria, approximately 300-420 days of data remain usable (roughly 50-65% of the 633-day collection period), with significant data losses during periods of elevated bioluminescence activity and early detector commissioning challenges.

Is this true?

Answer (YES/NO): NO